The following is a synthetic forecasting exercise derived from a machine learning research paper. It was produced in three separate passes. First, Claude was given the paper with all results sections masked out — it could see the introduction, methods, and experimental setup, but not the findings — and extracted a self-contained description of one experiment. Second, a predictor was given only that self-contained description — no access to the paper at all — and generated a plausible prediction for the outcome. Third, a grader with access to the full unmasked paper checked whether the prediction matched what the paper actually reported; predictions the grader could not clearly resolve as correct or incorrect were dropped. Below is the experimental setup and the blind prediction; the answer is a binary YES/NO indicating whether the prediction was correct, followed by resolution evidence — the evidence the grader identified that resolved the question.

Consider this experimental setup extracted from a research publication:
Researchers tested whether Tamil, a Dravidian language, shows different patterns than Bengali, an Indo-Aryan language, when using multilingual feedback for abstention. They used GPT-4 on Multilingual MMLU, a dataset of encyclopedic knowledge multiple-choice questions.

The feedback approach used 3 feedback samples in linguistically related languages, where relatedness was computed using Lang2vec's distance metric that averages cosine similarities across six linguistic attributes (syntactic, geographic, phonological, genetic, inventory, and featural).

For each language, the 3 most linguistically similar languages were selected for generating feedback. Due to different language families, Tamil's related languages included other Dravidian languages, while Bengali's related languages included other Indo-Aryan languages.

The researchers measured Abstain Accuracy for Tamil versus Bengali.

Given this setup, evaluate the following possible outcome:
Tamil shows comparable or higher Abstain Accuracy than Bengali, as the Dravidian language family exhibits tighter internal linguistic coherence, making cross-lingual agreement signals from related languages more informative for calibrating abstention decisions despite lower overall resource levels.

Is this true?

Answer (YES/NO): NO